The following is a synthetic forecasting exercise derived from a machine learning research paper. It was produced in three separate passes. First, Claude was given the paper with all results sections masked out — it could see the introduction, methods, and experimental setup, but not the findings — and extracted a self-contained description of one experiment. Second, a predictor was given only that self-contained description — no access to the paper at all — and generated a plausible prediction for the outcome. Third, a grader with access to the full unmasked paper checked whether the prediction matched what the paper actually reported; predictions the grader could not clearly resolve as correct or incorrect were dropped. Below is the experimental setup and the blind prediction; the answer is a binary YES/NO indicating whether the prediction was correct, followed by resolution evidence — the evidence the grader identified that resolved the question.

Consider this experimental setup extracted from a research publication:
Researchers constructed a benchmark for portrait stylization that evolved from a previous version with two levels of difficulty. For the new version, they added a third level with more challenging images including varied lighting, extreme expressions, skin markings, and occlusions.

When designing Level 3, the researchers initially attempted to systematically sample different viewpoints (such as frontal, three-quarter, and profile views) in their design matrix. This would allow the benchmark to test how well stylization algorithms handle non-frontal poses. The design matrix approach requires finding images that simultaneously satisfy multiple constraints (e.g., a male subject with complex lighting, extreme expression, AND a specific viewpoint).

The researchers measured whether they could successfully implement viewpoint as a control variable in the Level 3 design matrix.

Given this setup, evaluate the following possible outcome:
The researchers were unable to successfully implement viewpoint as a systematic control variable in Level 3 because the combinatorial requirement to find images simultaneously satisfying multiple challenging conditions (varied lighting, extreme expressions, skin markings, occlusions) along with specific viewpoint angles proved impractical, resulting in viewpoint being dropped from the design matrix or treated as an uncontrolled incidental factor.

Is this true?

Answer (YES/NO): YES